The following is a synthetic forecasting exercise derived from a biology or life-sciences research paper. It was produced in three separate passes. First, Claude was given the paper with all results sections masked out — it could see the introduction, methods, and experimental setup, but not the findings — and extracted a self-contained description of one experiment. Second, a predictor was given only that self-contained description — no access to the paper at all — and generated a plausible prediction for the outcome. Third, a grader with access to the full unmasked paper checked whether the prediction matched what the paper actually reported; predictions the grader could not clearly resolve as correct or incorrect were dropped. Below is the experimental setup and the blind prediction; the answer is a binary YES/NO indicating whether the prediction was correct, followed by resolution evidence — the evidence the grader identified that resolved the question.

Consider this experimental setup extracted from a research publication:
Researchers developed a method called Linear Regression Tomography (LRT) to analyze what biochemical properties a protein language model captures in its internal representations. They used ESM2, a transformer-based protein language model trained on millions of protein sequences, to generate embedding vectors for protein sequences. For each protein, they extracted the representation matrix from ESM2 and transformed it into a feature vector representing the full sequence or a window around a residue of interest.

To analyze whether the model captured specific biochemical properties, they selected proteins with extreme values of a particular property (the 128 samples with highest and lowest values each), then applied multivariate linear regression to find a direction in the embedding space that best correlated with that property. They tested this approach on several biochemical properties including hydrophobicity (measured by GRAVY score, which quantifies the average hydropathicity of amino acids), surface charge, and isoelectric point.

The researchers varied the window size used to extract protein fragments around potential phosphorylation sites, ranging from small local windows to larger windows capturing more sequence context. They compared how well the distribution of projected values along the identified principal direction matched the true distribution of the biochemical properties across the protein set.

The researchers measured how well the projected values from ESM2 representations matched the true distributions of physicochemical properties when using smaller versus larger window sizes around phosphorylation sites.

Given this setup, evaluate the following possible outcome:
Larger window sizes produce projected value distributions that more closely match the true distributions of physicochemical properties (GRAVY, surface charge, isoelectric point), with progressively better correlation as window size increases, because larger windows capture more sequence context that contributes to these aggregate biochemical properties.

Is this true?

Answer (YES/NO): YES